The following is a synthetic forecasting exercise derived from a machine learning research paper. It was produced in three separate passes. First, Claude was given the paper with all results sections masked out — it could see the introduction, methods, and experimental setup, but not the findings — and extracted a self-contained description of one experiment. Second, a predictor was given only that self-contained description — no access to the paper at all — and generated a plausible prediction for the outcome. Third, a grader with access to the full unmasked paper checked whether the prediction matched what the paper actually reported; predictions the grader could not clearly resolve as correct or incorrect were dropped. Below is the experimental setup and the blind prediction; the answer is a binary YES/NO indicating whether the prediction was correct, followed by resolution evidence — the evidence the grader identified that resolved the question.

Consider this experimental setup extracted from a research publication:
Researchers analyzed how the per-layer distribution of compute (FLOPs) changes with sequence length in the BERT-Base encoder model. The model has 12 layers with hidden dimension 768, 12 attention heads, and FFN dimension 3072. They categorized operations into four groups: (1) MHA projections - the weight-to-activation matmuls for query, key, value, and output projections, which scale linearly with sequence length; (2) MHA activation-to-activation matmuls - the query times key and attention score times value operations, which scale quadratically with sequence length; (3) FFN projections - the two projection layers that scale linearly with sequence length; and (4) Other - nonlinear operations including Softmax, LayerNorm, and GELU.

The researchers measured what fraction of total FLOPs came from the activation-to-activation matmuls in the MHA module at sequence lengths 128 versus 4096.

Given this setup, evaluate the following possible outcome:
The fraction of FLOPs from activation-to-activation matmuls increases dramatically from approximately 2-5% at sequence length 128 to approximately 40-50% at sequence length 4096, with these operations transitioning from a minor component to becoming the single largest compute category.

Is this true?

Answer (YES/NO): YES